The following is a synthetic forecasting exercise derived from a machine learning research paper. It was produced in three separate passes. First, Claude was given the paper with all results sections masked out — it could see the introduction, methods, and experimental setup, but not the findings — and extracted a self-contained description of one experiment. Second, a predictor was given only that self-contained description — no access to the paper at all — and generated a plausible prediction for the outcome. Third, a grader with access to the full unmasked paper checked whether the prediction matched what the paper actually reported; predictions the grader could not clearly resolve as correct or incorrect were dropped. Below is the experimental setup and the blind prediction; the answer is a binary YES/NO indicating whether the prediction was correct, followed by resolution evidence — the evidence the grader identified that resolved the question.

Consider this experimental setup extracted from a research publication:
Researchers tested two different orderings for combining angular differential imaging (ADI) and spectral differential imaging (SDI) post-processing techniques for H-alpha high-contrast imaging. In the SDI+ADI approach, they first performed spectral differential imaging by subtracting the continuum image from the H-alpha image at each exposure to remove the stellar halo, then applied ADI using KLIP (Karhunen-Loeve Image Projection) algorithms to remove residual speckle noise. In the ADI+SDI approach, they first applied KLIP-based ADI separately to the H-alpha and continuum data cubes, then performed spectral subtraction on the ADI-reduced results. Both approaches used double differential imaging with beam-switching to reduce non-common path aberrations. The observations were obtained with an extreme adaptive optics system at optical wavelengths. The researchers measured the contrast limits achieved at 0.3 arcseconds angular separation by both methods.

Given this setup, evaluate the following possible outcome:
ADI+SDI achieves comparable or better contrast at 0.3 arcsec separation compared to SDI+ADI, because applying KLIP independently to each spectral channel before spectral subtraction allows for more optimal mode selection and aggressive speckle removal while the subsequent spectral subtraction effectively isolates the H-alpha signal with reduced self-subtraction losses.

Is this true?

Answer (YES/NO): YES